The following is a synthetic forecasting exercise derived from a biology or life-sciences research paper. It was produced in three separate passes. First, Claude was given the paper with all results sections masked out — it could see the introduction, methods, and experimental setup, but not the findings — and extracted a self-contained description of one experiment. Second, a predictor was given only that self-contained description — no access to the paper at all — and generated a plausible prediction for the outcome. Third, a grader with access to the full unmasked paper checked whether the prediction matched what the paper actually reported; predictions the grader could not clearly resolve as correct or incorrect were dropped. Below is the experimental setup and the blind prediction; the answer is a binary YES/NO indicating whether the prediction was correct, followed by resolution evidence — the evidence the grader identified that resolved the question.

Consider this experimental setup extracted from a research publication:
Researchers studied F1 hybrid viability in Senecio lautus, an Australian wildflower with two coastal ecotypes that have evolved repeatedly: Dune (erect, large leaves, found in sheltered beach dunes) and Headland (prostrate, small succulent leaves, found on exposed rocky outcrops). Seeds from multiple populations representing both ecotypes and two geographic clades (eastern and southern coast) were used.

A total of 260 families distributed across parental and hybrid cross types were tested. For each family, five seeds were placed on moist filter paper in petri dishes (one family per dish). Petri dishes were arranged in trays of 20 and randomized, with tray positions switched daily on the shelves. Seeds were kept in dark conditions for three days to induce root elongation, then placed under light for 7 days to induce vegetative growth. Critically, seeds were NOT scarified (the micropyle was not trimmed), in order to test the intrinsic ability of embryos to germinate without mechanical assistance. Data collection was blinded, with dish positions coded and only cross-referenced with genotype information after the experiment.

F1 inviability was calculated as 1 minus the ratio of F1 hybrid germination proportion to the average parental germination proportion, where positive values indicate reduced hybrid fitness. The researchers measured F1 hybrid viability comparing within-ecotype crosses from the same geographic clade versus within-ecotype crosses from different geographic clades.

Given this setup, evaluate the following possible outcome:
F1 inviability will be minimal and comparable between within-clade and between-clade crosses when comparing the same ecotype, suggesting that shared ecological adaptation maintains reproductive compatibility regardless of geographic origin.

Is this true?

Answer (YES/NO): NO